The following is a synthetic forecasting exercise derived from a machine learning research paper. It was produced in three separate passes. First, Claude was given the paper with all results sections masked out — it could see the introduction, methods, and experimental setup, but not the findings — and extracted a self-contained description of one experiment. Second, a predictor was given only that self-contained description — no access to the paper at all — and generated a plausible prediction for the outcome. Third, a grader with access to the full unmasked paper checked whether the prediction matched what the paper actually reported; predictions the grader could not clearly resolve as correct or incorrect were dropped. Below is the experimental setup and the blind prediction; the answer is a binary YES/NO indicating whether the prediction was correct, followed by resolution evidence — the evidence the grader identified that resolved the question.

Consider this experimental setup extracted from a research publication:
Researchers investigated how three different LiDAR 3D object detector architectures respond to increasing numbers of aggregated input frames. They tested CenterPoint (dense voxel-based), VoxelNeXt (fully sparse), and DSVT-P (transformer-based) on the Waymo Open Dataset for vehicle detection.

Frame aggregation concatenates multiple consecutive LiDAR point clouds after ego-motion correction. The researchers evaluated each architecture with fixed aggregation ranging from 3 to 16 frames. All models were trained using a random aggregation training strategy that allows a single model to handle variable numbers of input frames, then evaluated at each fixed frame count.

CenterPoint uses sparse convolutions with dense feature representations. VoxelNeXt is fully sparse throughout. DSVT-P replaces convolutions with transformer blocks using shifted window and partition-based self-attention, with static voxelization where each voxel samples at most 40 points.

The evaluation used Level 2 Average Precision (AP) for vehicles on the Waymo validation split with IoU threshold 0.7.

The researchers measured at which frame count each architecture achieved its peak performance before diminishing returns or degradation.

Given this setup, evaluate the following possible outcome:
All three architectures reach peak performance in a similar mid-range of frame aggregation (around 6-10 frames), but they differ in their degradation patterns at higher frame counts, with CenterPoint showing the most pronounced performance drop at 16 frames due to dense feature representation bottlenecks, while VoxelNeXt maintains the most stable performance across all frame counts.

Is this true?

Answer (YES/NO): NO